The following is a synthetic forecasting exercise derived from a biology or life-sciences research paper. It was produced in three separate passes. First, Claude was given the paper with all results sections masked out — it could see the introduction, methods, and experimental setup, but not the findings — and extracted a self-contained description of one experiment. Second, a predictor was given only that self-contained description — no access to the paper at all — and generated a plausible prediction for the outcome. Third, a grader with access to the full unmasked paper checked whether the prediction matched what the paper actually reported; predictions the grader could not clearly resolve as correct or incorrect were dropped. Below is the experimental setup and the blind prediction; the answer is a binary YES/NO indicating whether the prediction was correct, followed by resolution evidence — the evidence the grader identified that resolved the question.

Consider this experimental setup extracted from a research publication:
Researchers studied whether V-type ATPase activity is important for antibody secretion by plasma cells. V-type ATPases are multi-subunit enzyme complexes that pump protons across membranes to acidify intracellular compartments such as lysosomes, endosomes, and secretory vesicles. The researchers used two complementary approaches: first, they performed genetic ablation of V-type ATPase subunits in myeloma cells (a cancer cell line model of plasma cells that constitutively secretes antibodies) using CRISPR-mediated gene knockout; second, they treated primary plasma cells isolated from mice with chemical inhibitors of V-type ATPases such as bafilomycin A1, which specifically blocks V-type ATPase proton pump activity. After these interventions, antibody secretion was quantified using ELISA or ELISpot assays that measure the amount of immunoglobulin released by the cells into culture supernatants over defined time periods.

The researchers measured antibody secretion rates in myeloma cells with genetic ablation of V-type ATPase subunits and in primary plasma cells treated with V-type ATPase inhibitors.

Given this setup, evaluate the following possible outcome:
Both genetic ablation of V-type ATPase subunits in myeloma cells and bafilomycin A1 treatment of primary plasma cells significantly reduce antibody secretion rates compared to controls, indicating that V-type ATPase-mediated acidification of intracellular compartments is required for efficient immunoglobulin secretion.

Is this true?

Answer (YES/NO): YES